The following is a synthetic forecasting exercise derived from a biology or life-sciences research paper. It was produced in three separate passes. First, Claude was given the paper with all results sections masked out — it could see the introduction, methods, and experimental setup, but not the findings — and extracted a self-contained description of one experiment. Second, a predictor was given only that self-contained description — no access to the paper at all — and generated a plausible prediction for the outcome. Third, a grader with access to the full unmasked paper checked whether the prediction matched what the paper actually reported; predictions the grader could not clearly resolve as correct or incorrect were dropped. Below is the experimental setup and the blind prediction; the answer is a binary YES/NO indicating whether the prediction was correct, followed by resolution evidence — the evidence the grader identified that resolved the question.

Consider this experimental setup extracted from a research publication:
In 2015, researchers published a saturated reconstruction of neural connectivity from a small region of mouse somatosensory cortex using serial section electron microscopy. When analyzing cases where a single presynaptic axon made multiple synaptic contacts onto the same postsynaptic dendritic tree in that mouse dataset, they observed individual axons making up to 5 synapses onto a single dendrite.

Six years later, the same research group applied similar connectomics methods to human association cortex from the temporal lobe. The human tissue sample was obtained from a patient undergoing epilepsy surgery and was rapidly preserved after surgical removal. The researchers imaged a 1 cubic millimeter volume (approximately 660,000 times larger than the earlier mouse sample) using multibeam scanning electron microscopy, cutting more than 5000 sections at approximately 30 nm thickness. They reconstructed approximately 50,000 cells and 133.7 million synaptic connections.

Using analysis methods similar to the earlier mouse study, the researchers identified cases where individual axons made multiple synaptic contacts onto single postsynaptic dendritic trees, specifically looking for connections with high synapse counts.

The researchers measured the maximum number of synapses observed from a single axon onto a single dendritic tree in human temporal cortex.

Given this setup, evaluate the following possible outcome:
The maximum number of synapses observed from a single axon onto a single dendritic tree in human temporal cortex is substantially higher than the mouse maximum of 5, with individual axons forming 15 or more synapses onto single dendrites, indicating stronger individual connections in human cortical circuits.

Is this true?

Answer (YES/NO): YES